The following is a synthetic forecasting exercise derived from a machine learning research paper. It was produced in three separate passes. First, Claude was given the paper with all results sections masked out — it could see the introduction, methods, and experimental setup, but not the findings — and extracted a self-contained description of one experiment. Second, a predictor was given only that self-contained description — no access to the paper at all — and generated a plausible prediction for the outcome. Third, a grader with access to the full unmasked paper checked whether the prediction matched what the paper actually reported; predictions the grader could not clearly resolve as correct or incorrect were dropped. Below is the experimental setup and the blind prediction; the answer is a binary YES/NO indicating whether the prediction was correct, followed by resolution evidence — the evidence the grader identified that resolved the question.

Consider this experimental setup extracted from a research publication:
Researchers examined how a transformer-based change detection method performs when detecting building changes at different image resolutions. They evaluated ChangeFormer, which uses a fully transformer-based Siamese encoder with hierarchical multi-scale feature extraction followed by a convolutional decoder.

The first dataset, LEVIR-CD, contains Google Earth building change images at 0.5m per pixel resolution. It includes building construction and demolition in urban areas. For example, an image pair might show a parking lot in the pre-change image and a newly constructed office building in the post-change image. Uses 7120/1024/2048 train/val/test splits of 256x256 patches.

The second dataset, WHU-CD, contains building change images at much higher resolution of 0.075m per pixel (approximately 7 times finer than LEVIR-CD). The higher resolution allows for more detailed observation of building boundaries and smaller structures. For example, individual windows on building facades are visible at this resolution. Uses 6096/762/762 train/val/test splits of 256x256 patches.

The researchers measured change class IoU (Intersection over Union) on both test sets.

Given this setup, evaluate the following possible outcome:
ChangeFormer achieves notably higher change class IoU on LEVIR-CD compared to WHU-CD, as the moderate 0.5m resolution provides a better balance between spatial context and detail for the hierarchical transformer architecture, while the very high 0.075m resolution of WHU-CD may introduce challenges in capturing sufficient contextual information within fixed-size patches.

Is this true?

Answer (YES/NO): YES